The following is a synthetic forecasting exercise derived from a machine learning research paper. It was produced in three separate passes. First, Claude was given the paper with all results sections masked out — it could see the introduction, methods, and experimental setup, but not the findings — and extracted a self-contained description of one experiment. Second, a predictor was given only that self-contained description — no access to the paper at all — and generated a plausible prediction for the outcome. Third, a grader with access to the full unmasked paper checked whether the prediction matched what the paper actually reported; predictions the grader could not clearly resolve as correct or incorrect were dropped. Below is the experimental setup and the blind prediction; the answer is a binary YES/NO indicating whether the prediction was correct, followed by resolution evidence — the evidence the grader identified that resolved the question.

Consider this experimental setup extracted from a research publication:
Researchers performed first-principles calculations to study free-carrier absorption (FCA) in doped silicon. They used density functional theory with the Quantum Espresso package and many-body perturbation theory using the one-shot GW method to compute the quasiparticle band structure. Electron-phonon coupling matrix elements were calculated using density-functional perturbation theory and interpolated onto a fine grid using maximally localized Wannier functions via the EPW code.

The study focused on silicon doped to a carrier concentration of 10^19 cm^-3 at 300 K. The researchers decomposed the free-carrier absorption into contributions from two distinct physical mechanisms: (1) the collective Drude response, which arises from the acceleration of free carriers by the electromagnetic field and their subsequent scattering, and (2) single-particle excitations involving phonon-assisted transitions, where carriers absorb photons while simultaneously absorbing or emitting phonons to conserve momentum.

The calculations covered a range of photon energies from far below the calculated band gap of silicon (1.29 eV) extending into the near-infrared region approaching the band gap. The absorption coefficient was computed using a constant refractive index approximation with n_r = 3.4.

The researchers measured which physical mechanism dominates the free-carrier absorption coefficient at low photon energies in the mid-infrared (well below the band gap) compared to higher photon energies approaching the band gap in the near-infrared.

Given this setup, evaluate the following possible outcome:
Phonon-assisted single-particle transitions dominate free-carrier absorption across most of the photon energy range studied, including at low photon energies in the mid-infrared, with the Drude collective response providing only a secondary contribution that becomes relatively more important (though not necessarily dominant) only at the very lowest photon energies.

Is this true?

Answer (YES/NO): NO